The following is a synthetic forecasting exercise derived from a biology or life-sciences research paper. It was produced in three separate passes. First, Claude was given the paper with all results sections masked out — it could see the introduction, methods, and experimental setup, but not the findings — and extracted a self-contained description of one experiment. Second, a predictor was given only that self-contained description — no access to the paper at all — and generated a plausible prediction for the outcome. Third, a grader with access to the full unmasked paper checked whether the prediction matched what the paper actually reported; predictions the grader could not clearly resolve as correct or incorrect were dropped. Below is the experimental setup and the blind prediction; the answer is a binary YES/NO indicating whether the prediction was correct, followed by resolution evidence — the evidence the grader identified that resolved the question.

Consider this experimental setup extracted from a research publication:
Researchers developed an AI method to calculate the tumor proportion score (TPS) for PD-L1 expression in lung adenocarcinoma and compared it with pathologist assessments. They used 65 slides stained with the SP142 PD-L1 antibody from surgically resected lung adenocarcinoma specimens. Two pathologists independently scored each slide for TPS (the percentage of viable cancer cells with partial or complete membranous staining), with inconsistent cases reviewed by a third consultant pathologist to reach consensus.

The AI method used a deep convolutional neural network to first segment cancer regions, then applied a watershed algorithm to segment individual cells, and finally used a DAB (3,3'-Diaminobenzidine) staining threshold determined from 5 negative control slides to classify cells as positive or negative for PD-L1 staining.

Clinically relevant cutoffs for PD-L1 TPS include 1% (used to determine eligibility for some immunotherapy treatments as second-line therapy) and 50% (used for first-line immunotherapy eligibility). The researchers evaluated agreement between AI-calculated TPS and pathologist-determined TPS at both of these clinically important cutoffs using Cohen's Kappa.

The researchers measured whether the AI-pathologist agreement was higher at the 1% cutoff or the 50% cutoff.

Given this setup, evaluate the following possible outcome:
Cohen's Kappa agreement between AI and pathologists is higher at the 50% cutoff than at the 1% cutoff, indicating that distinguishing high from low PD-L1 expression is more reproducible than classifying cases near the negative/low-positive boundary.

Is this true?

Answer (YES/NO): YES